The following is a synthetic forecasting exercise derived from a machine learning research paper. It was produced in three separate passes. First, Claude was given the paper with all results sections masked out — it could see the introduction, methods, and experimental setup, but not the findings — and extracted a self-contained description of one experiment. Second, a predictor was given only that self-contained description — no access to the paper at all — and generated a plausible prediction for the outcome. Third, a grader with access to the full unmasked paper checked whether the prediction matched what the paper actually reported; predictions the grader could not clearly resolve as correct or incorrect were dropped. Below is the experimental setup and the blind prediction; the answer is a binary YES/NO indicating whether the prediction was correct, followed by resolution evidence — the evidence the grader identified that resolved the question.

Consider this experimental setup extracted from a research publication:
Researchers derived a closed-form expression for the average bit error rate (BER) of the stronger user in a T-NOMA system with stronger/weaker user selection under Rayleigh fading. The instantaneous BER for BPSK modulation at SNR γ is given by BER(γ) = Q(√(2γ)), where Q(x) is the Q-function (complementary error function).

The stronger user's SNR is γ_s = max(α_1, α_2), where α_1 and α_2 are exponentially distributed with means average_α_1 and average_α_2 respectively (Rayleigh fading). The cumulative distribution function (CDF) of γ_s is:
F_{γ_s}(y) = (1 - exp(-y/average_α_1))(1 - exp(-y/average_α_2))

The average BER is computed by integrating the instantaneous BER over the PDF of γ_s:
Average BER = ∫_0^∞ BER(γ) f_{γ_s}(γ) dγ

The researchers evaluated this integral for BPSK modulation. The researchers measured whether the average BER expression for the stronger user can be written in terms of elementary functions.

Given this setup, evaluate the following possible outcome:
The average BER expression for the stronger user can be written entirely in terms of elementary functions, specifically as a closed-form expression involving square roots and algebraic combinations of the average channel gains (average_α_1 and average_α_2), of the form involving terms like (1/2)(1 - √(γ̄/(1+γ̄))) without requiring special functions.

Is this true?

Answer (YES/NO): YES